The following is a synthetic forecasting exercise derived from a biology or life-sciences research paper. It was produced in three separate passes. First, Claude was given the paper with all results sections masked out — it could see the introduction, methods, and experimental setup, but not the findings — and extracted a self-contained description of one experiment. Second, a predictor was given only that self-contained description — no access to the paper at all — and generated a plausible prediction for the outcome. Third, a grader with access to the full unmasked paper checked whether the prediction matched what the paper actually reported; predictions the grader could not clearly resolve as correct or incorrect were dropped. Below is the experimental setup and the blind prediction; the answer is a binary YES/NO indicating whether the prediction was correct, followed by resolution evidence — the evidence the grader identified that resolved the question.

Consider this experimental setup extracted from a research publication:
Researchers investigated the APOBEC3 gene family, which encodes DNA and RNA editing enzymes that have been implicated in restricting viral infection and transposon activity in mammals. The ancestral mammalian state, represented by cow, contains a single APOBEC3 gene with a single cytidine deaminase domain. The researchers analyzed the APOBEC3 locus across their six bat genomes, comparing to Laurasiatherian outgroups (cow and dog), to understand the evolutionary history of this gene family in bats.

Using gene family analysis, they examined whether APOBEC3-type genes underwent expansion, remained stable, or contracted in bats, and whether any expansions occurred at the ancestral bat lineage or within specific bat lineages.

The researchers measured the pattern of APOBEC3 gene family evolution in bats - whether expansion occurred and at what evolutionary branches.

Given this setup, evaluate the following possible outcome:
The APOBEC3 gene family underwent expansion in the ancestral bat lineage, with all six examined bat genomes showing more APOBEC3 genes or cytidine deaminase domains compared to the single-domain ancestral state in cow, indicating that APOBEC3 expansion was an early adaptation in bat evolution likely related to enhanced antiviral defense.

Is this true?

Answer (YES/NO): YES